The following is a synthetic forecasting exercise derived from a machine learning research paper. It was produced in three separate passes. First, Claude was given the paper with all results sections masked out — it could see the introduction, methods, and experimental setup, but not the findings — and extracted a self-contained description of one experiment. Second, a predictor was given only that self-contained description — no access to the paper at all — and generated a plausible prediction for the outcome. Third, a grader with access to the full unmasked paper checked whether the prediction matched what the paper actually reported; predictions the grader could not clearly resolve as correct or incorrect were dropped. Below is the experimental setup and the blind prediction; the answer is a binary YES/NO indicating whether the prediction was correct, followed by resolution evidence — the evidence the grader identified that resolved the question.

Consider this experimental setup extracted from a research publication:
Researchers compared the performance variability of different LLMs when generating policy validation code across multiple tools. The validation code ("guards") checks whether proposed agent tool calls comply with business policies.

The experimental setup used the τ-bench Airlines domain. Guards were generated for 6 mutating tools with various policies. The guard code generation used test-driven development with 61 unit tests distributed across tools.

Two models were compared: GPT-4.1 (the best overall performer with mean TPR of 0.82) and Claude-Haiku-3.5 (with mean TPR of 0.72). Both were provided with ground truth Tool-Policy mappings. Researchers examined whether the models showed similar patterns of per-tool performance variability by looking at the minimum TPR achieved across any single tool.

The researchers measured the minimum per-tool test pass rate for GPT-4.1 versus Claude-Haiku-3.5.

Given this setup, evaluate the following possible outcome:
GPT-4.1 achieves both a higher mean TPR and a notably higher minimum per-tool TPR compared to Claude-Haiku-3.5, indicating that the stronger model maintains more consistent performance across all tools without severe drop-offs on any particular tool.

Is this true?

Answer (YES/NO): YES